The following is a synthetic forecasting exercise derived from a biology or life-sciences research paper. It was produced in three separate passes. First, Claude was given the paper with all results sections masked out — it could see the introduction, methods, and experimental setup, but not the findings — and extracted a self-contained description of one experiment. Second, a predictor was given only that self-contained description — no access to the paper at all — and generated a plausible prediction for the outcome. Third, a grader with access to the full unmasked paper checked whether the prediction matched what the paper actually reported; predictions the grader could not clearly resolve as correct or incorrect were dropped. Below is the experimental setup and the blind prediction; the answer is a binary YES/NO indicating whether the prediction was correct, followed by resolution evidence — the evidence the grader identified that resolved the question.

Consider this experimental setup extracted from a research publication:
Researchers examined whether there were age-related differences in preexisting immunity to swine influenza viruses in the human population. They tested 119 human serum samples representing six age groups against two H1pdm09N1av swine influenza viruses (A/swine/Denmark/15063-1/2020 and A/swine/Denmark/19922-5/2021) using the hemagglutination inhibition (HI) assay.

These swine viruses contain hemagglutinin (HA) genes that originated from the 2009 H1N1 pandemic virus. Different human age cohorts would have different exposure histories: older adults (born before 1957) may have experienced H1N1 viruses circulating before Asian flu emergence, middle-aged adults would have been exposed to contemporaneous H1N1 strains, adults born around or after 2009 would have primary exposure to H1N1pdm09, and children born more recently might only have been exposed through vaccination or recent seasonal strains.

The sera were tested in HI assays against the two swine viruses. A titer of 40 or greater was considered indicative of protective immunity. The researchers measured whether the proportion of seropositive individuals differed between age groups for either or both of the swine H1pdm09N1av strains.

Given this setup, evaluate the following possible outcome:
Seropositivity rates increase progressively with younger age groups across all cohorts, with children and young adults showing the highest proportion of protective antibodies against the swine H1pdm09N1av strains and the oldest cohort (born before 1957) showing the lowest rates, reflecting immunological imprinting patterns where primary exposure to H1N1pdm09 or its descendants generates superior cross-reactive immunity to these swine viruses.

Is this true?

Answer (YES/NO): NO